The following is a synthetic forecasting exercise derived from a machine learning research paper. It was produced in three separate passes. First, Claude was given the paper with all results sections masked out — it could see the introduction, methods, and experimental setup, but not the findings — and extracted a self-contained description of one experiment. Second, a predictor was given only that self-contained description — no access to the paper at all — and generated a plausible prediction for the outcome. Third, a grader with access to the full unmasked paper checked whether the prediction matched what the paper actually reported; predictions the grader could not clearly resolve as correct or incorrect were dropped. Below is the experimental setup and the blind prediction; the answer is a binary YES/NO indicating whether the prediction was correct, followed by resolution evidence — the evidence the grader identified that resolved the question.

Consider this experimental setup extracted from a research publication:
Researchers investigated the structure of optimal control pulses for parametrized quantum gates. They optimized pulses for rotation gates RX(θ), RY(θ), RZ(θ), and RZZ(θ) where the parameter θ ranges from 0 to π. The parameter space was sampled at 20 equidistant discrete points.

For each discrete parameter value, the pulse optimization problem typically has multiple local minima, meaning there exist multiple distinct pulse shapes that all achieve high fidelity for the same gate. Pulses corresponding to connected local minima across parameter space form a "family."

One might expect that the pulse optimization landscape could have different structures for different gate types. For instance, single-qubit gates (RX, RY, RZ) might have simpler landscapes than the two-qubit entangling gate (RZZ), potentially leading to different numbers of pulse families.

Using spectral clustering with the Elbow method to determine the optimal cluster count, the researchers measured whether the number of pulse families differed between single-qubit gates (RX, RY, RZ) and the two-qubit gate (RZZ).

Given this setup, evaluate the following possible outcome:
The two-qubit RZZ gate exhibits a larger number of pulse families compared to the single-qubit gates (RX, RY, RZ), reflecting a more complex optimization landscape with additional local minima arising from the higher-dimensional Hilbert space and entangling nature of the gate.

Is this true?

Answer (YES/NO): NO